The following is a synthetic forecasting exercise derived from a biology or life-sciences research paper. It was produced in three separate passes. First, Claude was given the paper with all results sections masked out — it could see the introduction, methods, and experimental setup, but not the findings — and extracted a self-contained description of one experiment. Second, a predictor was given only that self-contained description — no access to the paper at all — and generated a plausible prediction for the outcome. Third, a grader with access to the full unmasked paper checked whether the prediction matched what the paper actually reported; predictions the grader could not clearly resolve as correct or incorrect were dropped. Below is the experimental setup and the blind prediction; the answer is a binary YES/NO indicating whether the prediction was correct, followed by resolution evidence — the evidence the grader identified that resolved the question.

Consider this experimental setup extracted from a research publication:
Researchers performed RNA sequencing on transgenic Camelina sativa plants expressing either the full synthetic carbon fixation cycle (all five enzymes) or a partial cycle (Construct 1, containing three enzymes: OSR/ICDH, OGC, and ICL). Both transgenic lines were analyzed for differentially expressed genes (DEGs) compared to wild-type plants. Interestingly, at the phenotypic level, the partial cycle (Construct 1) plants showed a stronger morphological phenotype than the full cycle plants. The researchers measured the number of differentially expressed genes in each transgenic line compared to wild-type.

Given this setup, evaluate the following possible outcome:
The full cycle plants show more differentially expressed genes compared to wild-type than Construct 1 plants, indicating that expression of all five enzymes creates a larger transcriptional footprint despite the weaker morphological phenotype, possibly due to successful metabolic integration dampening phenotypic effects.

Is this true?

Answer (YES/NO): NO